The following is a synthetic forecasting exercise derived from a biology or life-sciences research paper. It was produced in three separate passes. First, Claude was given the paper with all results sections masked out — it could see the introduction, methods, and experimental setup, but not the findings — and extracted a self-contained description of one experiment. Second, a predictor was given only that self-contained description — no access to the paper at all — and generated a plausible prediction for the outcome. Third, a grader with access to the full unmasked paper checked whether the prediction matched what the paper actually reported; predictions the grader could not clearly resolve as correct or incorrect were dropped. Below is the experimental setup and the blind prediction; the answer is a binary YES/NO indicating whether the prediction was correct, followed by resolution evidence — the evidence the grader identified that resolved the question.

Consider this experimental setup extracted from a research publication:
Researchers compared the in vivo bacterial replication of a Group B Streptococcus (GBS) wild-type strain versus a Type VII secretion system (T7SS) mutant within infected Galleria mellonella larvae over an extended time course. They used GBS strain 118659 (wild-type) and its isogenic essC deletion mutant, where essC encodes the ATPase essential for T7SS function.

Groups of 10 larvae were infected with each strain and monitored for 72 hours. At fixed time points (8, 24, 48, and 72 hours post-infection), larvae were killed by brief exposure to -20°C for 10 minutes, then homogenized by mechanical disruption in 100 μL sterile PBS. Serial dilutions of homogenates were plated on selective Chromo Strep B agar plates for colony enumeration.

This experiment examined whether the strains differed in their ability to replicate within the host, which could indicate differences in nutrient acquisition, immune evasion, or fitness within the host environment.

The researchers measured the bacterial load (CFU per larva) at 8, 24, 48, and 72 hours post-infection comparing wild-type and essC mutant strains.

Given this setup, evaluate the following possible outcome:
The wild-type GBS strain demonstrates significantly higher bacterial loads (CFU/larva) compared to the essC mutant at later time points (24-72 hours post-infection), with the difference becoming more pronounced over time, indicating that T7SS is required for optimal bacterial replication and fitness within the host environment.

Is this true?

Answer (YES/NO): NO